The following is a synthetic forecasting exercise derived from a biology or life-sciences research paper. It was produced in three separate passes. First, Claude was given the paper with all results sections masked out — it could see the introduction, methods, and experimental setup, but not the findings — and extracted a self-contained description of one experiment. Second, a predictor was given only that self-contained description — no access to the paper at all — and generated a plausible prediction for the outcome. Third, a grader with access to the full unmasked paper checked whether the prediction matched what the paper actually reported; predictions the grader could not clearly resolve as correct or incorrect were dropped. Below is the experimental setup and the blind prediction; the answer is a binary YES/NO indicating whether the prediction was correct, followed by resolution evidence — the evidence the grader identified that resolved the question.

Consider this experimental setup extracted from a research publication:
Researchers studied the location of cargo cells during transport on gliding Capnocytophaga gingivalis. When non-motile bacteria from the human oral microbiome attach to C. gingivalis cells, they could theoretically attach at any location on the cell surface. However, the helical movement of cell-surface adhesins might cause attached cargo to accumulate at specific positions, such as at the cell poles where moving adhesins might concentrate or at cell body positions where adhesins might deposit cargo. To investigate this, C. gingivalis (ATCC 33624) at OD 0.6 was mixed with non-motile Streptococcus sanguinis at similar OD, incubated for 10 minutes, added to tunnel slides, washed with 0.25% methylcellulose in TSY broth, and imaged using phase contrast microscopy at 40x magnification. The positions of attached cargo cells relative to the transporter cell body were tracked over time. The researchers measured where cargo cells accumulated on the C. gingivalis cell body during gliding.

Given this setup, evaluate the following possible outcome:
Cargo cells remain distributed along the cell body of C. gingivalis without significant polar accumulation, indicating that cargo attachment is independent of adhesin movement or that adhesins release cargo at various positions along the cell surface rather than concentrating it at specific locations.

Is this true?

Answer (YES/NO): NO